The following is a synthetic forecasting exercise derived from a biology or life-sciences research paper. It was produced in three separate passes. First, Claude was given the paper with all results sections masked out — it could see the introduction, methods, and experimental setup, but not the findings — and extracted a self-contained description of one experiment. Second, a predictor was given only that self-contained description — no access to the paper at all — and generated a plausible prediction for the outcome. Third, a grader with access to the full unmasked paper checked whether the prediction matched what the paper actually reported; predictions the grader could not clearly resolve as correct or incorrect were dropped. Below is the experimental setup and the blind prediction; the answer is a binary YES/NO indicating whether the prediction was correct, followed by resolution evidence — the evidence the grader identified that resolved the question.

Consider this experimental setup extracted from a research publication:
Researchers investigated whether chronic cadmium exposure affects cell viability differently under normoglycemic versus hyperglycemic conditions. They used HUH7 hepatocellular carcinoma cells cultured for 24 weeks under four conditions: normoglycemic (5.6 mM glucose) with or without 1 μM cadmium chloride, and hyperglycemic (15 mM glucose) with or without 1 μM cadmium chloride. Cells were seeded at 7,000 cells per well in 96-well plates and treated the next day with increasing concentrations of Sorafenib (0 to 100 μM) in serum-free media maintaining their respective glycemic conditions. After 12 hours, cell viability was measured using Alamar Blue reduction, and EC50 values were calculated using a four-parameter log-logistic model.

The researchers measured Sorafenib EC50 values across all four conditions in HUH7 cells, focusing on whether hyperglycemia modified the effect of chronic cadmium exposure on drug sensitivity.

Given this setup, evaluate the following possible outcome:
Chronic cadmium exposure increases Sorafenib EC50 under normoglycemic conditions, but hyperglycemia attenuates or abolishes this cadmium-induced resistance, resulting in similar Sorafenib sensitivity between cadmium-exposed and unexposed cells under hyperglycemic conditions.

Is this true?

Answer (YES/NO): NO